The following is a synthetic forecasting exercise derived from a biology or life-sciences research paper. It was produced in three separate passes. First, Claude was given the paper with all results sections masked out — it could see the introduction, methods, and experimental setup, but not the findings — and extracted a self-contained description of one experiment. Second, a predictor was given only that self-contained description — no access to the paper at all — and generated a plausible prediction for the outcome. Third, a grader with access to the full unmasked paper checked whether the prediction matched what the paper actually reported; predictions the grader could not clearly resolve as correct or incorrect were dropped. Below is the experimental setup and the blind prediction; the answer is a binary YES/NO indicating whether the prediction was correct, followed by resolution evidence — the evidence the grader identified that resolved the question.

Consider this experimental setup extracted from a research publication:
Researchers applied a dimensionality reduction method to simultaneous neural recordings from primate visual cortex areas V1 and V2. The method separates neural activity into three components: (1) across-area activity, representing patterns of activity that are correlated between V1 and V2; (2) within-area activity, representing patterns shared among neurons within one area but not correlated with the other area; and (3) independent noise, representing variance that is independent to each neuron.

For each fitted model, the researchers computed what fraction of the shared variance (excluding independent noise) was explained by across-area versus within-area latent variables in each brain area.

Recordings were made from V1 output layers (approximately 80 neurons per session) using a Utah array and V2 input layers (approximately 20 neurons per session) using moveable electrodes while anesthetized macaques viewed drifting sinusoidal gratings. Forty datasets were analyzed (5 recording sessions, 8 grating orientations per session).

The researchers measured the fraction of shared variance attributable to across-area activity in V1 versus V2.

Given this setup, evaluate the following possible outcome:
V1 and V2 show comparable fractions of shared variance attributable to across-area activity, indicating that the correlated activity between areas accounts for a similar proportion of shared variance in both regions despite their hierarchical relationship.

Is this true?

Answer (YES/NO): NO